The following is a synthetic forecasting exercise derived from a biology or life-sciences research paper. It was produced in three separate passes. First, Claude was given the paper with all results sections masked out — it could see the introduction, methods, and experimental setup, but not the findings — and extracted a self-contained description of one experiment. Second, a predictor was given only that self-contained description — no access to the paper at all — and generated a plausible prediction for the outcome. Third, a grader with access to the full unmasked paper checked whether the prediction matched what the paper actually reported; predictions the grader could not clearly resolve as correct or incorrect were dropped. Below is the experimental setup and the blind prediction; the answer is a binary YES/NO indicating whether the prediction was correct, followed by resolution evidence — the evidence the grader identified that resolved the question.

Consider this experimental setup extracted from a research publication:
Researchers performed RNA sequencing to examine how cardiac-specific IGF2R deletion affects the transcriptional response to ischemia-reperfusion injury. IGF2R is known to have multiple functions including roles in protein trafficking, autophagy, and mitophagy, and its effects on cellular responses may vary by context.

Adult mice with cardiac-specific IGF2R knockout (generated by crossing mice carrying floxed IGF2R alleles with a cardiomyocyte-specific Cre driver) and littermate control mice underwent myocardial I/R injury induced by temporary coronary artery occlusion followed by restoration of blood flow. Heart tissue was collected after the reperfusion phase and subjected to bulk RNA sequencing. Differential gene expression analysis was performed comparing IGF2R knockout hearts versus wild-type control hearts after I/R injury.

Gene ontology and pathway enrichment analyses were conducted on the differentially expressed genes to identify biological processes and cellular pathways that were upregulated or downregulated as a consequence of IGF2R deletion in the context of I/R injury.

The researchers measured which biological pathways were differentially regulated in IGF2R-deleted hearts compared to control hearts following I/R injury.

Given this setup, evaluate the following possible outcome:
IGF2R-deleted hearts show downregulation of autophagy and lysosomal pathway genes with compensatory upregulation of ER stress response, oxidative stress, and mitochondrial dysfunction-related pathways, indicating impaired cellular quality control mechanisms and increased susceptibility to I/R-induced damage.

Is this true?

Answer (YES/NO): NO